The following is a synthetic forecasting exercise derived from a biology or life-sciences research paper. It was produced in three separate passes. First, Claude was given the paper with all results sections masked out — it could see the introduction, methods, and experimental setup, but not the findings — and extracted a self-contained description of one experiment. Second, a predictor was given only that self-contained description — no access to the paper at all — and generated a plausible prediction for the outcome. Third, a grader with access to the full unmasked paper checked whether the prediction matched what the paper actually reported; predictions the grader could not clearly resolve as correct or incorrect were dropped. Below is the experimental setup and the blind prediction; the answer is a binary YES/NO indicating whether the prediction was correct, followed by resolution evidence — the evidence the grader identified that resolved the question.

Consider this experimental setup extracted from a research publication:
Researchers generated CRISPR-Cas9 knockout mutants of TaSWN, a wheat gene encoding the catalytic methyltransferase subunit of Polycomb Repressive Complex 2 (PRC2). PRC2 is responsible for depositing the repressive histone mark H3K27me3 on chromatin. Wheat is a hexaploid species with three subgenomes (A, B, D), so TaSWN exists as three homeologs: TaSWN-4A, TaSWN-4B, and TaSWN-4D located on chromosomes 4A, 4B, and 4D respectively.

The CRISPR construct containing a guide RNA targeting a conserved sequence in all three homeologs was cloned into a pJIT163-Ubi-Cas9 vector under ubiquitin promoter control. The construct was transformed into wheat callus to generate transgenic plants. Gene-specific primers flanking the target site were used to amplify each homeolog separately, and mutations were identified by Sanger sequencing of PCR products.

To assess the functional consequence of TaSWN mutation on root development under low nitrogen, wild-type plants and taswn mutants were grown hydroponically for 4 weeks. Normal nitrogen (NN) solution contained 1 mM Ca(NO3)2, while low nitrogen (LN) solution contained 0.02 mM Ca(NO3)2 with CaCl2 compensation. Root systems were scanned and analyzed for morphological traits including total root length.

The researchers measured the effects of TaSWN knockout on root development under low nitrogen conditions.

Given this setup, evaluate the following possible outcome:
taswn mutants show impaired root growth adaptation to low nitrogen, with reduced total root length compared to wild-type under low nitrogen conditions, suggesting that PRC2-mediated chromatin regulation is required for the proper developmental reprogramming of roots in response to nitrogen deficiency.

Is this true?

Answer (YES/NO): NO